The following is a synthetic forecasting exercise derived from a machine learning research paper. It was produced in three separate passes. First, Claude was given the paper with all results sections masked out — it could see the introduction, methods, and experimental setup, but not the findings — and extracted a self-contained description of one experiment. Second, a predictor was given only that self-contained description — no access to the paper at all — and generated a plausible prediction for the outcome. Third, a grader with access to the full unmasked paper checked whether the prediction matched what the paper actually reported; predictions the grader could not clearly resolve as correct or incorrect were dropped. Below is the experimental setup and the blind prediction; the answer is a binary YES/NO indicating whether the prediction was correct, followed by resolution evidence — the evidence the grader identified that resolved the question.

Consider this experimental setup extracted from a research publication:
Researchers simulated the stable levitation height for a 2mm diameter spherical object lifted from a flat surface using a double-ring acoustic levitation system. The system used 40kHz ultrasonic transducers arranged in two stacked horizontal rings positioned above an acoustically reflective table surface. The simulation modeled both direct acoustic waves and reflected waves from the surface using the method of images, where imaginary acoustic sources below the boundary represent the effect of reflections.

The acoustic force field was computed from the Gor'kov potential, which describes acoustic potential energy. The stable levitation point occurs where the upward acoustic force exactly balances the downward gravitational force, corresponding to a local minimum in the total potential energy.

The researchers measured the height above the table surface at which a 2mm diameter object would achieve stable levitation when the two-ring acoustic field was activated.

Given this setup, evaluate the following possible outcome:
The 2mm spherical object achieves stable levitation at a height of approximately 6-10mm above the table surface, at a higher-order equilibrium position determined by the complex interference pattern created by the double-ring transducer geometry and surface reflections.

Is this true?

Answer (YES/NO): YES